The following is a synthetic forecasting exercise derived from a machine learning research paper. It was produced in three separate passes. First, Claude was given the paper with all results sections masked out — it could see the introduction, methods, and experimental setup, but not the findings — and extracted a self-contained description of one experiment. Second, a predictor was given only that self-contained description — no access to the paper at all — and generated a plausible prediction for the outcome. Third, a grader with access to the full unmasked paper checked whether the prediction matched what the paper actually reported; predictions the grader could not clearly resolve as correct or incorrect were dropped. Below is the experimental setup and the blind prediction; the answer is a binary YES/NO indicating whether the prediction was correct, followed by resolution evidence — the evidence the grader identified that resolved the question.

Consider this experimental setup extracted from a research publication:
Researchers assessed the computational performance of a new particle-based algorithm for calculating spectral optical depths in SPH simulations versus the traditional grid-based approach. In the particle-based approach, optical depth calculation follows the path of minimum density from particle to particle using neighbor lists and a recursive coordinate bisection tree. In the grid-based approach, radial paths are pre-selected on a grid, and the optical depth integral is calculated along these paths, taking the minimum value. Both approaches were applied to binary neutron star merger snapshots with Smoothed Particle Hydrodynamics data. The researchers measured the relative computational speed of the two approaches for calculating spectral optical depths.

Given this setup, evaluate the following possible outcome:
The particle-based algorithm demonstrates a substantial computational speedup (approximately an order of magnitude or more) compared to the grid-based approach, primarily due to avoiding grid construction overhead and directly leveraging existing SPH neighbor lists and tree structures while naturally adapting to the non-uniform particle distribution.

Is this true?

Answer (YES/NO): YES